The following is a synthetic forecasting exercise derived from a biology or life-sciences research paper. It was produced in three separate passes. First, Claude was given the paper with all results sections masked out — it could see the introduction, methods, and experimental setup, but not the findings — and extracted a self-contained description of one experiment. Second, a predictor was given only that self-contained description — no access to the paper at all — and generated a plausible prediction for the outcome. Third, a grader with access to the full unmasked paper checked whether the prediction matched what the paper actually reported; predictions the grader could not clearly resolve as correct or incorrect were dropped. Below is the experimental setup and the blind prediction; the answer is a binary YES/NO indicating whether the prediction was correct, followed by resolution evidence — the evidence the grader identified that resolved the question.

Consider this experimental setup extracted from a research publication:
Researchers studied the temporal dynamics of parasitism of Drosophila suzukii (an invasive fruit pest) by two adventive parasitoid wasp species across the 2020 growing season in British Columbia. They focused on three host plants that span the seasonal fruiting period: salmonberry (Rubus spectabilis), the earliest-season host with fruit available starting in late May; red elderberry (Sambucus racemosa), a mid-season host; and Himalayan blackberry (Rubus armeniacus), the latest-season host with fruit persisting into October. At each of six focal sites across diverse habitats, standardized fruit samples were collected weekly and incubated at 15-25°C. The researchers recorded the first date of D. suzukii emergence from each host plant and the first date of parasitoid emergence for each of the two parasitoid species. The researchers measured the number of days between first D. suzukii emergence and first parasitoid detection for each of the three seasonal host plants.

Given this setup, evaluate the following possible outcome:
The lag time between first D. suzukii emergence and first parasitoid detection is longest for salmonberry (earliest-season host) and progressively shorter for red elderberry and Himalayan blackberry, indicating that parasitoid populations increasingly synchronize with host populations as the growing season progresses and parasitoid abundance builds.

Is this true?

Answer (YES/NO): NO